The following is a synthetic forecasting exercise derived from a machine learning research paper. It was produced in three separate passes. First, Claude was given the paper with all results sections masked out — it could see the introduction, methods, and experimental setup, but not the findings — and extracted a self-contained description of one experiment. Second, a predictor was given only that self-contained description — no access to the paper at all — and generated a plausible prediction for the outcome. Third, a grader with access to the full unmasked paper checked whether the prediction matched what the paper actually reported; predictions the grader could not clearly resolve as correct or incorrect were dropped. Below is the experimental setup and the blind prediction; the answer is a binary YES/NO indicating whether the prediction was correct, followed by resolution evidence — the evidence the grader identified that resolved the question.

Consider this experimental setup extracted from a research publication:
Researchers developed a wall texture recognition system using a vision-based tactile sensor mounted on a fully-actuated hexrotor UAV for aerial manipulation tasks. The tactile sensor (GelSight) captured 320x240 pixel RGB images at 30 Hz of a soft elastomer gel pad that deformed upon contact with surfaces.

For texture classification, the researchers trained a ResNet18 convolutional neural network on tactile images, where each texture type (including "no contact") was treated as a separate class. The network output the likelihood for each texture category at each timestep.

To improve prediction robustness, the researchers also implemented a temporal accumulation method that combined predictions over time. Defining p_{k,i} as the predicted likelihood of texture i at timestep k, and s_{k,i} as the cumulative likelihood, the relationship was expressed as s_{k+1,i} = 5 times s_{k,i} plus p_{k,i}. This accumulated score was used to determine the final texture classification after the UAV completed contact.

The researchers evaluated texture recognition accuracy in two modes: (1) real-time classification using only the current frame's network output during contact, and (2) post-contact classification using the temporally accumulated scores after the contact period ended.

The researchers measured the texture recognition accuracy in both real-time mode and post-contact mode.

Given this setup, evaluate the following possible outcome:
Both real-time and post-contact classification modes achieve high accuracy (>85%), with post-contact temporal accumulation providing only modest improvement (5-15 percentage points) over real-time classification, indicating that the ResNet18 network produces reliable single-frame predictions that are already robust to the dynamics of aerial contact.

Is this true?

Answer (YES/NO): YES